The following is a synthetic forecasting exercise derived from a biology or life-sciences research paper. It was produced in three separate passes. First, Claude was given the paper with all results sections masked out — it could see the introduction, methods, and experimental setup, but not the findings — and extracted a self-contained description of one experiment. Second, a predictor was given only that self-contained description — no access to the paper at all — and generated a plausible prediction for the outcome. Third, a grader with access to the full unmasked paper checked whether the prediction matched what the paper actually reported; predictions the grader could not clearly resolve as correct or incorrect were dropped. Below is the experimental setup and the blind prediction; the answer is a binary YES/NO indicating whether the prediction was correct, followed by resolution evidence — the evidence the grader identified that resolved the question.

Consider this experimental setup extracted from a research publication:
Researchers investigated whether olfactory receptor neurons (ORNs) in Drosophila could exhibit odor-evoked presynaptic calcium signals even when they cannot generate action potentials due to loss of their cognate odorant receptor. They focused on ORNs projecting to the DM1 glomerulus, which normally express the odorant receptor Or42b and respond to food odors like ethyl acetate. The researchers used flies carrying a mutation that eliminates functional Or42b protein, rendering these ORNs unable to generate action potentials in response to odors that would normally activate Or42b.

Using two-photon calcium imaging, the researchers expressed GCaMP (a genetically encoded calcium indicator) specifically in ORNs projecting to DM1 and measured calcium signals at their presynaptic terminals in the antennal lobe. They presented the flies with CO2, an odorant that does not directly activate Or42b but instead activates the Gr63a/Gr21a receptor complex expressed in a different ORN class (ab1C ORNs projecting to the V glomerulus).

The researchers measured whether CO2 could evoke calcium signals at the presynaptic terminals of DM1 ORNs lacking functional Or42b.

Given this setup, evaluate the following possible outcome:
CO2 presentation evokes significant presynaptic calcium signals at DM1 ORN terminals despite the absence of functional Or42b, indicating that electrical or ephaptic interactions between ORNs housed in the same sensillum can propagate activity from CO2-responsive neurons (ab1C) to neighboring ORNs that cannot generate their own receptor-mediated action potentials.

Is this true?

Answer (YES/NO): NO